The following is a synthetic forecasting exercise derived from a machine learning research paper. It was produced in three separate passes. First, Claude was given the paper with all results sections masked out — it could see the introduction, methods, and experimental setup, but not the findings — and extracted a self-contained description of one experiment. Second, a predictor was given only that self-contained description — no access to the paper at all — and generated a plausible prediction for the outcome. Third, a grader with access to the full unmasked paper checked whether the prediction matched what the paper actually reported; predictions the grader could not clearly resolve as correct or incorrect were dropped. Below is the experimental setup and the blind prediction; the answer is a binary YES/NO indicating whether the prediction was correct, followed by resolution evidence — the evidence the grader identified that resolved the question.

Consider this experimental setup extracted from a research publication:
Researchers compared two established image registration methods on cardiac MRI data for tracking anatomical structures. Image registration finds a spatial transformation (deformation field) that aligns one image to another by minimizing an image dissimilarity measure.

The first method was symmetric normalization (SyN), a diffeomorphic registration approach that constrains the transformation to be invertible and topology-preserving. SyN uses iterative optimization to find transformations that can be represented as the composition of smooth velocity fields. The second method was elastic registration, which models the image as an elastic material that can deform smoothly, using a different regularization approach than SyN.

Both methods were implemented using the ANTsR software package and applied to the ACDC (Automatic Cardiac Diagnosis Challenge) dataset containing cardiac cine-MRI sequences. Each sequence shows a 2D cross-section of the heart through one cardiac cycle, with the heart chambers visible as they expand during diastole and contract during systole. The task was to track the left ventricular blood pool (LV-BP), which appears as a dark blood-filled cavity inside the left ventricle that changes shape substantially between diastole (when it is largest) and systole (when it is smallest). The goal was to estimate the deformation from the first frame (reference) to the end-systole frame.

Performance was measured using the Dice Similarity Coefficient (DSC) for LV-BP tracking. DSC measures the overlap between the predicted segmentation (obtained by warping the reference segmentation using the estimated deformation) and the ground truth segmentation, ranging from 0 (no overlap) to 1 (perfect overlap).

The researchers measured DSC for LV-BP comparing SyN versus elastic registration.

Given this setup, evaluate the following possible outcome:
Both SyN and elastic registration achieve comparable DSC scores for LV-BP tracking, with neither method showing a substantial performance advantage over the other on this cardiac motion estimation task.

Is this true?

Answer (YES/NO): NO